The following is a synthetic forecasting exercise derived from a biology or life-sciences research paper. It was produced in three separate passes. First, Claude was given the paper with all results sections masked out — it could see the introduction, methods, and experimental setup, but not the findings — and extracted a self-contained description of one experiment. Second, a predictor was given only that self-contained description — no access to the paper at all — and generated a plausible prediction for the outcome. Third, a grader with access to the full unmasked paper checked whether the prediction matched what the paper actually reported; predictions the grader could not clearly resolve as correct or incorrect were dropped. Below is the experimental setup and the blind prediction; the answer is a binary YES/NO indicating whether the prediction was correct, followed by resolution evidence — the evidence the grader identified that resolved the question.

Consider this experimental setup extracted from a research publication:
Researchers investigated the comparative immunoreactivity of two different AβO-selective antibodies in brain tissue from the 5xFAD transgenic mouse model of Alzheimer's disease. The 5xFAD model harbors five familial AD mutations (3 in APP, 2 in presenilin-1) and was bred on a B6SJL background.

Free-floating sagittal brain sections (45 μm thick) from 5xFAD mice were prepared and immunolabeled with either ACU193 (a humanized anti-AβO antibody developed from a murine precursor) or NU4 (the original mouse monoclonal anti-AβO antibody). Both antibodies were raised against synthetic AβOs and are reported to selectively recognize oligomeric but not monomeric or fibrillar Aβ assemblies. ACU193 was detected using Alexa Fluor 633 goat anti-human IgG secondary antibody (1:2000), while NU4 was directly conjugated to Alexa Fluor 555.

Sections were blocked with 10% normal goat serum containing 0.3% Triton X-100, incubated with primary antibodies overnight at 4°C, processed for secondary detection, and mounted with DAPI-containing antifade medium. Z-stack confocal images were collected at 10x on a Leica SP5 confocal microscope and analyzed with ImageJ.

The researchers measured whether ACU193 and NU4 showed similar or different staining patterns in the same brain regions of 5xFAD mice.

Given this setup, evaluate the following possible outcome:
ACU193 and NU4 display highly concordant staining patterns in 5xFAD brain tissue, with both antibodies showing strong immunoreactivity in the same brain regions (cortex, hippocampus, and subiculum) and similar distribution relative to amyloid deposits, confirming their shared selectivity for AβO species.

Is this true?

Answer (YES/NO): NO